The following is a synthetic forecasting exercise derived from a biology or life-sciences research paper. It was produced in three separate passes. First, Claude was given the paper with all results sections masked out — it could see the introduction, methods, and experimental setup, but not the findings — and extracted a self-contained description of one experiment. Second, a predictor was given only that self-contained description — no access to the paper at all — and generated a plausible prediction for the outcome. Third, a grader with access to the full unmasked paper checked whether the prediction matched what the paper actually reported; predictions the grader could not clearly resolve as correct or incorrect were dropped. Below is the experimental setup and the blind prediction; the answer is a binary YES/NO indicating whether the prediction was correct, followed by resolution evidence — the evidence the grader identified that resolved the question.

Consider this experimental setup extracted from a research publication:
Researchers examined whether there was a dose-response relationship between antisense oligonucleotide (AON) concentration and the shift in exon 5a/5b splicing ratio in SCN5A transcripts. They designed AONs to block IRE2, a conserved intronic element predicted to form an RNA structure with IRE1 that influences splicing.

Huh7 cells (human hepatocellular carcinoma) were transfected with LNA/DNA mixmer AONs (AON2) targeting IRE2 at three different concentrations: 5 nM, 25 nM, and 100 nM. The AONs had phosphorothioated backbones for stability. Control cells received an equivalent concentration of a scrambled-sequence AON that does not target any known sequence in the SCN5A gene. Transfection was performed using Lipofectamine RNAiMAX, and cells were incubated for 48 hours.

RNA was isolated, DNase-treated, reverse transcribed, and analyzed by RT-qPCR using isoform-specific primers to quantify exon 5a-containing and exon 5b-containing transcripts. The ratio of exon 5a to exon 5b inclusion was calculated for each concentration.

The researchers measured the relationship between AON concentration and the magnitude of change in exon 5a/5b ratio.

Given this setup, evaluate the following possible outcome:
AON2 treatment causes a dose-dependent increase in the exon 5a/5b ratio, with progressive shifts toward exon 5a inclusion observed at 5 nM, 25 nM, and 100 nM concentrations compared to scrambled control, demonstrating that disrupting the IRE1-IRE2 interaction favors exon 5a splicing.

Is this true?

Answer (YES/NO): NO